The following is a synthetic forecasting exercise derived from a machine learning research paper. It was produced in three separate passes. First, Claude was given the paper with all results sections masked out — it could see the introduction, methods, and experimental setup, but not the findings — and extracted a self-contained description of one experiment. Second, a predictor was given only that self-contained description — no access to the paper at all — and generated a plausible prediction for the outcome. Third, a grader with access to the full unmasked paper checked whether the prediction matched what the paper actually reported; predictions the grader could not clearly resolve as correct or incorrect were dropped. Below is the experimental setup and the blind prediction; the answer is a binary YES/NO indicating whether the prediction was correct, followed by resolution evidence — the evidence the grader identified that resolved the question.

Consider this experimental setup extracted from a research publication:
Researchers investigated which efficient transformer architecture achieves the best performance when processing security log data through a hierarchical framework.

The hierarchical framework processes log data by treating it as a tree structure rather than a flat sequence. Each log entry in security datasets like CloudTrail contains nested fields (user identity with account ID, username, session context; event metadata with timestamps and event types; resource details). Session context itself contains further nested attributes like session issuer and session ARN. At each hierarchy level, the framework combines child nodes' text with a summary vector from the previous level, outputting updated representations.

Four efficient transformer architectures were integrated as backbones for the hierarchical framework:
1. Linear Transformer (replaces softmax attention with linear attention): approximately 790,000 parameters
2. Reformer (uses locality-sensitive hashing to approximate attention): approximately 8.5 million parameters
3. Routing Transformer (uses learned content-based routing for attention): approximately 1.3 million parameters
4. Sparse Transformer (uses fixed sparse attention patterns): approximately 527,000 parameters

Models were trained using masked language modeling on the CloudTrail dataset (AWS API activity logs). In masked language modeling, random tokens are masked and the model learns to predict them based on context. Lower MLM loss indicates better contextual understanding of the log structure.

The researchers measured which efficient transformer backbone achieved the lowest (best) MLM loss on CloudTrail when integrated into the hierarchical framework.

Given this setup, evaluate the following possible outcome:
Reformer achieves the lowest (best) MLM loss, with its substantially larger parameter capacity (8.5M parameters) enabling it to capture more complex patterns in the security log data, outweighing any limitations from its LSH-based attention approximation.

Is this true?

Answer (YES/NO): NO